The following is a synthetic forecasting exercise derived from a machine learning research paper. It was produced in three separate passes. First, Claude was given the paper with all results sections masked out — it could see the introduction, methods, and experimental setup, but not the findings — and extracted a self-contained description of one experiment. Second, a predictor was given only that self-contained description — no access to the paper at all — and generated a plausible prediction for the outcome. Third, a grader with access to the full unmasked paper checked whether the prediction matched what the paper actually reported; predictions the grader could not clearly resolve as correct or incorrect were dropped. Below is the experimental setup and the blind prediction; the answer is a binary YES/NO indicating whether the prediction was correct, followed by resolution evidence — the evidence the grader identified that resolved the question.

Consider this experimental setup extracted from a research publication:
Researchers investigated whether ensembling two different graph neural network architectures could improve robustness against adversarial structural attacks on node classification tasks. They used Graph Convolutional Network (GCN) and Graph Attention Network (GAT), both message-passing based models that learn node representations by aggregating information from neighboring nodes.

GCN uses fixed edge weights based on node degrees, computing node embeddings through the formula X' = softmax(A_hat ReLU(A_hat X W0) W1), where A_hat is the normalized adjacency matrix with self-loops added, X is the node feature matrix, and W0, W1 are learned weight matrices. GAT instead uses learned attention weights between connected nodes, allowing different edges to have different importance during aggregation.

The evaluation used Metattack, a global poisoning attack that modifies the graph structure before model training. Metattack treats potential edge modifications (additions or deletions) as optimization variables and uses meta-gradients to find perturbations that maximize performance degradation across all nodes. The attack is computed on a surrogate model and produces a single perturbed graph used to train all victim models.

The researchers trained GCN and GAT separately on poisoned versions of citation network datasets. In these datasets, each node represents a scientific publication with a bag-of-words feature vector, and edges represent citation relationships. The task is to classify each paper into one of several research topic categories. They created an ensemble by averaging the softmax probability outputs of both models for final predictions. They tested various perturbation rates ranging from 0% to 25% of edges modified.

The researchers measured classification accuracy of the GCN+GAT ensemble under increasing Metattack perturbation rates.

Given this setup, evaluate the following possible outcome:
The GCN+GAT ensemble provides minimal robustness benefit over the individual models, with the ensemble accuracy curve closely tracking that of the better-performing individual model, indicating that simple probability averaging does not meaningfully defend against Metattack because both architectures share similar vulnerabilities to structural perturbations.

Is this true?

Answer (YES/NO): YES